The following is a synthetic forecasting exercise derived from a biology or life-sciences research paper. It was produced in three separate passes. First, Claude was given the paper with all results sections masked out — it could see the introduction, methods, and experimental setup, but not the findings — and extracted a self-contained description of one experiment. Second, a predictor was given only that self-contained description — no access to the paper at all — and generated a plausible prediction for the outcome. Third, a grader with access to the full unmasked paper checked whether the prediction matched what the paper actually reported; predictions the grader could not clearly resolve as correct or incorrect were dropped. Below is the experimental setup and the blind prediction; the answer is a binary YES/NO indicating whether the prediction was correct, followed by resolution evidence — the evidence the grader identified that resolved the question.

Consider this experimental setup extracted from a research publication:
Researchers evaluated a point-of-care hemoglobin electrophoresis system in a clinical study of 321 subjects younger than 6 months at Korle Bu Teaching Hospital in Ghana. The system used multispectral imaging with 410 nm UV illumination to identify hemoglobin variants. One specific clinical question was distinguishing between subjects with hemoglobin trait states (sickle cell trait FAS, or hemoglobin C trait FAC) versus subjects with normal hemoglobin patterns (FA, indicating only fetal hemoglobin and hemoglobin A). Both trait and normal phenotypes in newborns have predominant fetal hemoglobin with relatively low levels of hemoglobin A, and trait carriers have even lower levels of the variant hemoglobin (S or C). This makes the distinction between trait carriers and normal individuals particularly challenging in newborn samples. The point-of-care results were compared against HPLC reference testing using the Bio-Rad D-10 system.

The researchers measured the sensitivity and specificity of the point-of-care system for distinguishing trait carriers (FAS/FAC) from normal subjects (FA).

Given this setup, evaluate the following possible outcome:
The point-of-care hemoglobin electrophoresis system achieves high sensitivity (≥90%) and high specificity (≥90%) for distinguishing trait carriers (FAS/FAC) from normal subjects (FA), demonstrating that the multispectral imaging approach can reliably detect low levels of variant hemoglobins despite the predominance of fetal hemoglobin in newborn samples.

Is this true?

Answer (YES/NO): YES